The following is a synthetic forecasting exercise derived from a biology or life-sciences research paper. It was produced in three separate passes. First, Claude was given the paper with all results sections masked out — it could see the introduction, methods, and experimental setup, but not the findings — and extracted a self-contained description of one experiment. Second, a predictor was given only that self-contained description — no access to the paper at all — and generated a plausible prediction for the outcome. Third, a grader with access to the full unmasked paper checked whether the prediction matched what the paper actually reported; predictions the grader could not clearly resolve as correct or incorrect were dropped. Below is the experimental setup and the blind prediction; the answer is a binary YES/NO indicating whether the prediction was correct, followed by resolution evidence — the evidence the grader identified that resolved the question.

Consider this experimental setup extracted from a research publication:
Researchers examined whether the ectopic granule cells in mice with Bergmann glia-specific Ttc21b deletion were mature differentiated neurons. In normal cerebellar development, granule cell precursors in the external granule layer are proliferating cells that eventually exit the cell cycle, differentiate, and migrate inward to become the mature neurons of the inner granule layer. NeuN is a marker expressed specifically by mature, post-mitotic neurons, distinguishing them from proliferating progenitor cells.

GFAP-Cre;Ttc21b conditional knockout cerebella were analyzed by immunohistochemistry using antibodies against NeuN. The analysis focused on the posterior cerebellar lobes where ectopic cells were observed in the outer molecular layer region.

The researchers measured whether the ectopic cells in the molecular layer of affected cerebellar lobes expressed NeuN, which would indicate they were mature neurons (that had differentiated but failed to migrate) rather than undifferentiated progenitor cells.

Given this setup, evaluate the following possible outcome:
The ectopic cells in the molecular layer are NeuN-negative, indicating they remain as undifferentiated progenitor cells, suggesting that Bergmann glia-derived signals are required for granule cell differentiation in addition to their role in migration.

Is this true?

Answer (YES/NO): NO